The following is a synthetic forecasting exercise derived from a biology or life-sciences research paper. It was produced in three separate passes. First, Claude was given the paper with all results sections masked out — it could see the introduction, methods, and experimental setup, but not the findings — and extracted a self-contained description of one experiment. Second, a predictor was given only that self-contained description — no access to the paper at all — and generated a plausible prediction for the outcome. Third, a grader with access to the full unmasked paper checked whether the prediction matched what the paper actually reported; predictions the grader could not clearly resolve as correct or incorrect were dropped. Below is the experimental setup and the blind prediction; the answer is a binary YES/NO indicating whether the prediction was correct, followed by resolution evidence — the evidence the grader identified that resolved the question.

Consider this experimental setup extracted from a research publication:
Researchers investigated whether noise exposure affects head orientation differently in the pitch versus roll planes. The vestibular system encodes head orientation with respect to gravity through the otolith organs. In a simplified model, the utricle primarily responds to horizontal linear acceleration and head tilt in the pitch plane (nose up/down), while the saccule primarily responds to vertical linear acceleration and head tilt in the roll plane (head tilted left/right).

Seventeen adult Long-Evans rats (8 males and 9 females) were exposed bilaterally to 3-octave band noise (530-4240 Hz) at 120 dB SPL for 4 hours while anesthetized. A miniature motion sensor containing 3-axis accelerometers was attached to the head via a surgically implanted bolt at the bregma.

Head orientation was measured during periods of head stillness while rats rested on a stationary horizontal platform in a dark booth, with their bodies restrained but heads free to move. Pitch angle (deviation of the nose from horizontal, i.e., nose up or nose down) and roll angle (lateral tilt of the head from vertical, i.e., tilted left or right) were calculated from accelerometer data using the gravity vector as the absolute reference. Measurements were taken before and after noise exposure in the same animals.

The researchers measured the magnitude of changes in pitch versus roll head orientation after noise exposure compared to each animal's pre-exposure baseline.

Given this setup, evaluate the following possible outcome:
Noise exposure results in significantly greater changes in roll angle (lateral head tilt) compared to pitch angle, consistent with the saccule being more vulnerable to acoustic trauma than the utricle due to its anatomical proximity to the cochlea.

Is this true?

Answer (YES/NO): NO